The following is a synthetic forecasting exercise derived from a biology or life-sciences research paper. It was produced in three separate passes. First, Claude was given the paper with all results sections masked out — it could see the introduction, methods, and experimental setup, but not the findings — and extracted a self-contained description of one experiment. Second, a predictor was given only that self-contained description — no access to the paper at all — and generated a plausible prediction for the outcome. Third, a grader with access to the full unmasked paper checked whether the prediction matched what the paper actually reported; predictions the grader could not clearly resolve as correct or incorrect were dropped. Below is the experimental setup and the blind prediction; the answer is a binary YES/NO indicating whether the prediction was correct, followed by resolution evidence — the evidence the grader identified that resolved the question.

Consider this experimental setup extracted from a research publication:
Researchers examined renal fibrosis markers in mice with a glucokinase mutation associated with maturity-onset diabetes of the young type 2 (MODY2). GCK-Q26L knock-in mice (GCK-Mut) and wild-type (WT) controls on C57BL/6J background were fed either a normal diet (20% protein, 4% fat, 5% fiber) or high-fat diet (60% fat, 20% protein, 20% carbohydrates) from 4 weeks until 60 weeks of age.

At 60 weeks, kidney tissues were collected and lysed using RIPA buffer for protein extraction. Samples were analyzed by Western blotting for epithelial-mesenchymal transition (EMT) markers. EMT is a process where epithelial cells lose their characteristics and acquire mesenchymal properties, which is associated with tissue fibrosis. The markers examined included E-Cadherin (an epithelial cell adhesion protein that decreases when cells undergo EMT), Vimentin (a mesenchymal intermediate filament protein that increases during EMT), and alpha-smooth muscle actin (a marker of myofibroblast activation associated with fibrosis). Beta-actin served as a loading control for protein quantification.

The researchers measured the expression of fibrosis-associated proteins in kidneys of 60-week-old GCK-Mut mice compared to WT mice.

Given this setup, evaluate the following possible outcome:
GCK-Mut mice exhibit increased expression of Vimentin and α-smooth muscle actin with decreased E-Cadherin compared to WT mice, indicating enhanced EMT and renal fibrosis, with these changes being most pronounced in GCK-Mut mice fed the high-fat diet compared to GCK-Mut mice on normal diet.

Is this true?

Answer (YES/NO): NO